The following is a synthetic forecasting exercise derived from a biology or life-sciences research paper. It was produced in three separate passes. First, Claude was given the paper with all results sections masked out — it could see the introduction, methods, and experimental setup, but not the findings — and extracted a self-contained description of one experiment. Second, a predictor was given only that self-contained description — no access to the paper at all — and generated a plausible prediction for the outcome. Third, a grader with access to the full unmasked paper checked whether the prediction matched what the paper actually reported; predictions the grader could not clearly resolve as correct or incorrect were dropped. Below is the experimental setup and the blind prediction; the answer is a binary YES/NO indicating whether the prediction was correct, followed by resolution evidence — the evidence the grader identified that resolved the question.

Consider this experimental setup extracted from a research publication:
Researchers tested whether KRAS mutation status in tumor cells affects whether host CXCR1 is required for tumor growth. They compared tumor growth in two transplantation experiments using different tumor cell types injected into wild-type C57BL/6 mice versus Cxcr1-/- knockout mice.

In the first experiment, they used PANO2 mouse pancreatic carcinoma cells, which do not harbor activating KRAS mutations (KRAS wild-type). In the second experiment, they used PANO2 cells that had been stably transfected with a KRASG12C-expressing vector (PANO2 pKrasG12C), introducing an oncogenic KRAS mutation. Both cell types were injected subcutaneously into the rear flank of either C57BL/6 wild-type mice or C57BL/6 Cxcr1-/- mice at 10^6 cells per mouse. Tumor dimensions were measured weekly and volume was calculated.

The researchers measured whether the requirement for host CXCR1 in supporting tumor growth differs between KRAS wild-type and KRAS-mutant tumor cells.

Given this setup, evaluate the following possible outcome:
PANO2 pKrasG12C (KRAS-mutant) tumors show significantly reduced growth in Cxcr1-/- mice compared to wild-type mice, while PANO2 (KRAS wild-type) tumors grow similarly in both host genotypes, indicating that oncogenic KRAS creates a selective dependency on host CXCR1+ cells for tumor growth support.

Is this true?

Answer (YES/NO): NO